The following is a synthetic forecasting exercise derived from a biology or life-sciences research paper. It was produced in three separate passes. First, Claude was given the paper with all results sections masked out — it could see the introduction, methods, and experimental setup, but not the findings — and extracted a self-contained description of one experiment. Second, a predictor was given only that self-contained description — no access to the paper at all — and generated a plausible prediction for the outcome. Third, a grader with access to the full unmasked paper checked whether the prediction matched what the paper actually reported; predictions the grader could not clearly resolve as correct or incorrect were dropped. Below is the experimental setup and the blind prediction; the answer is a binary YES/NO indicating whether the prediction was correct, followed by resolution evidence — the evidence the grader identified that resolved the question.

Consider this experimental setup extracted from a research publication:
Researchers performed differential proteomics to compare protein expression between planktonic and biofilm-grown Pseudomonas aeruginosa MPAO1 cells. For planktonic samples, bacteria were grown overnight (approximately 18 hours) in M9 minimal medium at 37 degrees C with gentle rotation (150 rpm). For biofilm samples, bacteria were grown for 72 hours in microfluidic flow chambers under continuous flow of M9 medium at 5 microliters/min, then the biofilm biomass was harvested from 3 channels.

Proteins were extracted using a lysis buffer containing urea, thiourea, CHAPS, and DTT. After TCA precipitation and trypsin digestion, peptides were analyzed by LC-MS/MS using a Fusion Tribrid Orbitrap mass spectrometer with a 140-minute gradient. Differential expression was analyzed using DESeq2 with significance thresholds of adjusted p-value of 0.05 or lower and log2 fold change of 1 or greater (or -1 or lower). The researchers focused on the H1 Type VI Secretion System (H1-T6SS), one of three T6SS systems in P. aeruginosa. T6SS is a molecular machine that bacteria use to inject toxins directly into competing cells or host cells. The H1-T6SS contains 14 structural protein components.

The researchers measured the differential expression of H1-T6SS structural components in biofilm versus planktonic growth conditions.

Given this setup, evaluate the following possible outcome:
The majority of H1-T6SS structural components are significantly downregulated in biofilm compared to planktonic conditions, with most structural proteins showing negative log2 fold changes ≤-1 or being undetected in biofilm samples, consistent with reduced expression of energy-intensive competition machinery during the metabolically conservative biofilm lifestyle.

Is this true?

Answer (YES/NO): NO